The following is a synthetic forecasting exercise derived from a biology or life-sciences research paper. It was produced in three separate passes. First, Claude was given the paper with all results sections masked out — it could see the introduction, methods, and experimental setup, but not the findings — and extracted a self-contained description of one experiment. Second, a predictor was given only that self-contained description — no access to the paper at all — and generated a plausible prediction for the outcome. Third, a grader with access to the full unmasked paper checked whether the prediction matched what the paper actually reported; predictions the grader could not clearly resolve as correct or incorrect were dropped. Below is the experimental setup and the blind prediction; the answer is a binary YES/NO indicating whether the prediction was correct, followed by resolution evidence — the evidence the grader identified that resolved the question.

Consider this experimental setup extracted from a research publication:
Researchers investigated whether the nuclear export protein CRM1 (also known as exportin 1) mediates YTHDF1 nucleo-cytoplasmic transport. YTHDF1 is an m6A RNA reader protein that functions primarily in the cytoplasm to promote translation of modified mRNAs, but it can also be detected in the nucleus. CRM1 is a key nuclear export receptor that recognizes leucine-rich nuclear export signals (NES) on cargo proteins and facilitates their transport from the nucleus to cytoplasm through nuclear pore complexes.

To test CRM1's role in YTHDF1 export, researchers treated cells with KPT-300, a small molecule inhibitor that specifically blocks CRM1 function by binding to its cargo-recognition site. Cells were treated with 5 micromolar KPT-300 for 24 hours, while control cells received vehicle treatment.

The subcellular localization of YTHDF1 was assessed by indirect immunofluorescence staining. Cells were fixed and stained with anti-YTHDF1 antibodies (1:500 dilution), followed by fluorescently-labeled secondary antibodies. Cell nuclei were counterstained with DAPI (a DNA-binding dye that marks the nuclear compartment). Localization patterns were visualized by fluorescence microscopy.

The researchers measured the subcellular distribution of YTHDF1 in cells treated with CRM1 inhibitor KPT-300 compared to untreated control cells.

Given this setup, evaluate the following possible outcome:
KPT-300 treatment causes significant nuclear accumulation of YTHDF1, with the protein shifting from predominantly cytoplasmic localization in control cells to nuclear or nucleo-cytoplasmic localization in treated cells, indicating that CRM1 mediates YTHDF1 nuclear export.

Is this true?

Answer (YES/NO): YES